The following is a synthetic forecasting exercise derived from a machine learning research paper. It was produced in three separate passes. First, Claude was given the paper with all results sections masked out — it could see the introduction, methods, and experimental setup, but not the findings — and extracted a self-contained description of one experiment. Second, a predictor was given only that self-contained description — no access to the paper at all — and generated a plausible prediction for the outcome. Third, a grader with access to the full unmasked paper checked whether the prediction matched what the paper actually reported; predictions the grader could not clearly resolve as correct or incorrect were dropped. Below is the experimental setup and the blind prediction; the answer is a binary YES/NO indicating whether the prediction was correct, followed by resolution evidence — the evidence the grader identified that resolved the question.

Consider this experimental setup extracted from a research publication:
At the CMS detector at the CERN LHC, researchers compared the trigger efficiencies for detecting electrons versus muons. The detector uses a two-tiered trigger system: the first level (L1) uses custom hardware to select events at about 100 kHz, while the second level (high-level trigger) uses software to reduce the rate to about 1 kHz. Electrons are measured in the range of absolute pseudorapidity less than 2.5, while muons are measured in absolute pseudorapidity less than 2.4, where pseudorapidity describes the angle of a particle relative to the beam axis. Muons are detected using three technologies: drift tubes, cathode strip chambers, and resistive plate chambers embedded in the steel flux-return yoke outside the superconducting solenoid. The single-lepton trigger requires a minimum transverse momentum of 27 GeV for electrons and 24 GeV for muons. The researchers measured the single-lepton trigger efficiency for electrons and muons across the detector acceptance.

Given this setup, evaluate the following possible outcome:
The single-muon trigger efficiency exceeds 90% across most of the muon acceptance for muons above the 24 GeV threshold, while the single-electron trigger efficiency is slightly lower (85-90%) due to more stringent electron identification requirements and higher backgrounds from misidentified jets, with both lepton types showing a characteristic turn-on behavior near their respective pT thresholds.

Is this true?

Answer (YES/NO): NO